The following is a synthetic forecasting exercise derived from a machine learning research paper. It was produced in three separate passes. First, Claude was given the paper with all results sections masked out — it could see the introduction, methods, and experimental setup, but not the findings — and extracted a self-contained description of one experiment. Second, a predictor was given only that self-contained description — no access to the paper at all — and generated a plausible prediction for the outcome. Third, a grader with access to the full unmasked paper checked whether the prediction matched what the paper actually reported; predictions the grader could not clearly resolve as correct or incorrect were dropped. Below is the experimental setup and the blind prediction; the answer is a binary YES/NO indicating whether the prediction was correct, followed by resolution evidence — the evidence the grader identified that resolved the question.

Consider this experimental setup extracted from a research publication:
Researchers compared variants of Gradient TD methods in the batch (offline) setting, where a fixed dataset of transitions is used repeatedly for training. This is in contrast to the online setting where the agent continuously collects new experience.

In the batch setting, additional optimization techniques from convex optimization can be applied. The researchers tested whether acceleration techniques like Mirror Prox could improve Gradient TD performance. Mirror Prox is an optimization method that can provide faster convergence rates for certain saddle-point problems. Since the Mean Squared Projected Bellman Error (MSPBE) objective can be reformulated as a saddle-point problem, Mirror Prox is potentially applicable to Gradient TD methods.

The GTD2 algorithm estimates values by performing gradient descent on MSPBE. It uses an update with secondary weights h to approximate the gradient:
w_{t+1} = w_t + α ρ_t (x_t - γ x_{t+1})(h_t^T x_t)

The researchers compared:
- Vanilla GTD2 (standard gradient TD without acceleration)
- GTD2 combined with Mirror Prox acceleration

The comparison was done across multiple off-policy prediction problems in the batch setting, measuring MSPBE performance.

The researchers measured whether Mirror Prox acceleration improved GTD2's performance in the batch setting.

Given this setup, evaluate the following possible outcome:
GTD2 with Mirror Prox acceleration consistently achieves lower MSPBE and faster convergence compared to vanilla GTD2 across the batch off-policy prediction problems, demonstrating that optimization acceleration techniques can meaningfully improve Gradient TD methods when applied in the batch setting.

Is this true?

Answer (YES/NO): NO